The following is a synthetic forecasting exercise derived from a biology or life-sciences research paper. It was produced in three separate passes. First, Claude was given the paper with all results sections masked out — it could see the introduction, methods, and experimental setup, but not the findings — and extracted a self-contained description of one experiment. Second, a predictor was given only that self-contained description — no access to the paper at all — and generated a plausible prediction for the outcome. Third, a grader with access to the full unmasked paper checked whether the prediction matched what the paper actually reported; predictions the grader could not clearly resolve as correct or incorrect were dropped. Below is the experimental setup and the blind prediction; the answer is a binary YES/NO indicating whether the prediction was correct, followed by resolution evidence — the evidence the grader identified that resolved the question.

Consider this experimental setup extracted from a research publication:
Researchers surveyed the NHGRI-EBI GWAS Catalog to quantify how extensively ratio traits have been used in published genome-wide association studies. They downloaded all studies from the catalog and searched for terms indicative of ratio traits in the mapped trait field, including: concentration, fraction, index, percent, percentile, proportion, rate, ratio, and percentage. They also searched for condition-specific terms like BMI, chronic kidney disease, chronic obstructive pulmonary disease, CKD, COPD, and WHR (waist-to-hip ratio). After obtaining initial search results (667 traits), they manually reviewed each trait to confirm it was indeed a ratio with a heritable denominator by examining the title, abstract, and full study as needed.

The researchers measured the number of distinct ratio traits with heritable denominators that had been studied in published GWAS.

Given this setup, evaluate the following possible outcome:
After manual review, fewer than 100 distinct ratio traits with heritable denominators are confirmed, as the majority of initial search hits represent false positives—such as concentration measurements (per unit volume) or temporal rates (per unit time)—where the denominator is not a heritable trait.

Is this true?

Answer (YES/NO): NO